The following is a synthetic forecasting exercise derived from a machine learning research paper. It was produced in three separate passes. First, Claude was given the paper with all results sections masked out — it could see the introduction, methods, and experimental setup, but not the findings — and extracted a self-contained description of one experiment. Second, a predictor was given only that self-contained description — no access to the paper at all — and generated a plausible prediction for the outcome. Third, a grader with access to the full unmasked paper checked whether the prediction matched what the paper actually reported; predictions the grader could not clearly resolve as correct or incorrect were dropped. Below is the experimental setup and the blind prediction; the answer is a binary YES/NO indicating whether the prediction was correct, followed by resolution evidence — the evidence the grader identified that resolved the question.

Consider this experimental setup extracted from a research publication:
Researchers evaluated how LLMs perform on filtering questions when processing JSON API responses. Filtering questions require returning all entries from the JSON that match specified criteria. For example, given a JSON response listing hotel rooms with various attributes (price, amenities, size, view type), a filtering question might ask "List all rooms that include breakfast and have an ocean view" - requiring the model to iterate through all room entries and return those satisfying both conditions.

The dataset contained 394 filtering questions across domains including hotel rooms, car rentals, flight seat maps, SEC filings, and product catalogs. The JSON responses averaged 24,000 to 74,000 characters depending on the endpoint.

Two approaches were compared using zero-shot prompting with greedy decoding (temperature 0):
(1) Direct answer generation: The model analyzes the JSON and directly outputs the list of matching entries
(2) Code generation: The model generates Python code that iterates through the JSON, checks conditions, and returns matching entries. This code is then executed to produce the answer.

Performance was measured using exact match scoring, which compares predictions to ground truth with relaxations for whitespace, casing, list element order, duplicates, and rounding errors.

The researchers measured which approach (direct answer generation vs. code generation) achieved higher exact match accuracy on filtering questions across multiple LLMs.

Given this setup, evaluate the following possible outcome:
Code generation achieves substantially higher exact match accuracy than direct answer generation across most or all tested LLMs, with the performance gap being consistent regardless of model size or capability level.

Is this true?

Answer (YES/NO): NO